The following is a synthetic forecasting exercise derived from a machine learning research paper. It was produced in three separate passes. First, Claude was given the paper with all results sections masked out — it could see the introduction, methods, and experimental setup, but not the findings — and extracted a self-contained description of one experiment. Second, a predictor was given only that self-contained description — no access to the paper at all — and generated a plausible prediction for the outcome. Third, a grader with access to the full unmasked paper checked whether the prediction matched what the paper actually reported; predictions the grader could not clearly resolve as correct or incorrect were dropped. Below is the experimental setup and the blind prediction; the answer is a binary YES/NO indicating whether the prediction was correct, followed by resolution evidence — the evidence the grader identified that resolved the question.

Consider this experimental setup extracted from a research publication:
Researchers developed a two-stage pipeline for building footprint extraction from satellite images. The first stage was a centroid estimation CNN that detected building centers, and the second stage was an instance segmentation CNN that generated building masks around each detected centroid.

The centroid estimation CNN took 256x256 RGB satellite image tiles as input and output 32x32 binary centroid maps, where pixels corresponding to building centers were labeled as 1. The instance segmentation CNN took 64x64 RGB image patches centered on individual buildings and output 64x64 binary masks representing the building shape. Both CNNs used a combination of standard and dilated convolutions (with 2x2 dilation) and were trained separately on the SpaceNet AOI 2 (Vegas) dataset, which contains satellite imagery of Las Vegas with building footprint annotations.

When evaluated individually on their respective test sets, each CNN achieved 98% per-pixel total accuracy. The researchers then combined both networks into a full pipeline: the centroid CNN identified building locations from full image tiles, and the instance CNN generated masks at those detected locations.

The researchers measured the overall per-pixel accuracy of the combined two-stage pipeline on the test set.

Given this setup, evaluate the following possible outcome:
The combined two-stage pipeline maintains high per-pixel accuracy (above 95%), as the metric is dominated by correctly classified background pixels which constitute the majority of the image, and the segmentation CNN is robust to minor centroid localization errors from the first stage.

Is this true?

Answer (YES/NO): NO